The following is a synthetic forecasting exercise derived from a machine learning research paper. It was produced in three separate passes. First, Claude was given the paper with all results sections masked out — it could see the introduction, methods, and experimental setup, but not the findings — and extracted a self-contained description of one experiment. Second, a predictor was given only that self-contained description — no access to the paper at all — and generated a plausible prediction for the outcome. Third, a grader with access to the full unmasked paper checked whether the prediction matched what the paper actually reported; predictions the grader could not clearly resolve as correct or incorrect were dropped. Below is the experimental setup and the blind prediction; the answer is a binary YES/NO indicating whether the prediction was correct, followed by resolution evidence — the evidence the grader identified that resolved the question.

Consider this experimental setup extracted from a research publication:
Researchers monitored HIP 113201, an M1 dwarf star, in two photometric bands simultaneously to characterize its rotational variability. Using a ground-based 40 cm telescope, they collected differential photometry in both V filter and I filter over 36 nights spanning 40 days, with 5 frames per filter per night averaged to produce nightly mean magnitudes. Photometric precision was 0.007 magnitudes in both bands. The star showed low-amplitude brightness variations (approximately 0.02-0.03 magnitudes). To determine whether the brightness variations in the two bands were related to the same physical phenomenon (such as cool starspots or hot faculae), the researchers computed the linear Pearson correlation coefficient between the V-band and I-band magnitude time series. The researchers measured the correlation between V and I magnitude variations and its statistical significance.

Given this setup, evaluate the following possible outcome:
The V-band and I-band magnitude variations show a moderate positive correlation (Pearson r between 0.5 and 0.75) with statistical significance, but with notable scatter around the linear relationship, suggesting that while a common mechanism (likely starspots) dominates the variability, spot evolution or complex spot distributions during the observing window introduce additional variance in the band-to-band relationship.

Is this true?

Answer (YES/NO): YES